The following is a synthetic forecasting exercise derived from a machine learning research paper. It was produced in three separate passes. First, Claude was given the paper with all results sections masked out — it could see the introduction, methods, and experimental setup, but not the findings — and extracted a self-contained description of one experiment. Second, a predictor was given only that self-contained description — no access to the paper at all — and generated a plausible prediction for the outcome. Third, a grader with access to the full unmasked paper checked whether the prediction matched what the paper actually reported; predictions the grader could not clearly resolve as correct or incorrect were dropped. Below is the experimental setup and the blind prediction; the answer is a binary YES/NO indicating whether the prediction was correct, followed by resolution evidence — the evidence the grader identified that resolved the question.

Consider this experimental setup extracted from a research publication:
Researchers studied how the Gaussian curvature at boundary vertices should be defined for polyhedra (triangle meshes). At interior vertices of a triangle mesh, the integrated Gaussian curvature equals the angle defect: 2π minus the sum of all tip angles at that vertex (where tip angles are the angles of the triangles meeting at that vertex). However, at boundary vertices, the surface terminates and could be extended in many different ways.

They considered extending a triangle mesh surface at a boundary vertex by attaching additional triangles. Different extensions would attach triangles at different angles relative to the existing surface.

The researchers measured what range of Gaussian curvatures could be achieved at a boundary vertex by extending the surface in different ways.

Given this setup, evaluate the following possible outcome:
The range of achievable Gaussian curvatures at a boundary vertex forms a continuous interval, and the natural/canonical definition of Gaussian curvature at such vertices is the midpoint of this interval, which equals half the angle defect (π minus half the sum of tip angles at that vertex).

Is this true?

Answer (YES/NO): NO